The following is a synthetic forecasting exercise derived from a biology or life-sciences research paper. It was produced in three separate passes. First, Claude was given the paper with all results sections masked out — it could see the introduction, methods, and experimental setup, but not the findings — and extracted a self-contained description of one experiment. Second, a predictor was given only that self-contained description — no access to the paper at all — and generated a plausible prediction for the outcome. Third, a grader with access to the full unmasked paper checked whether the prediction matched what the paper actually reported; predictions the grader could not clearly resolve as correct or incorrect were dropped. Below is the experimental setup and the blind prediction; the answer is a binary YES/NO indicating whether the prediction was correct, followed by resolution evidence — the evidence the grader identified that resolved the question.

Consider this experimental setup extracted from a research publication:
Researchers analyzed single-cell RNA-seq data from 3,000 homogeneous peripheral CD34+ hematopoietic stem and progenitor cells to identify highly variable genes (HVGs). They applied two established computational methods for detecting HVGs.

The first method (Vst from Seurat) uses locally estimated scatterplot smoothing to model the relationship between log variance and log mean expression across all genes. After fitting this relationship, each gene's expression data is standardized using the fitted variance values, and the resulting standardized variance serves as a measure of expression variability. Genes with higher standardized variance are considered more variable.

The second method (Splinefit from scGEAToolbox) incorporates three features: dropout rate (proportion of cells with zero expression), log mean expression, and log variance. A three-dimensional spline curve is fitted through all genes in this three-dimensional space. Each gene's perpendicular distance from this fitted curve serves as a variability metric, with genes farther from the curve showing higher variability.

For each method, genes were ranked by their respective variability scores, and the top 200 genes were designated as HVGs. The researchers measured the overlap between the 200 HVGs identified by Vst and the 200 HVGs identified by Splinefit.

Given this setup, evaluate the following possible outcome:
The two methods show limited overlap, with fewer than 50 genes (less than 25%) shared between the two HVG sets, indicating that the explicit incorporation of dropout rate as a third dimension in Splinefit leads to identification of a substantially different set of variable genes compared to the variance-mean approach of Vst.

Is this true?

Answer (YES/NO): NO